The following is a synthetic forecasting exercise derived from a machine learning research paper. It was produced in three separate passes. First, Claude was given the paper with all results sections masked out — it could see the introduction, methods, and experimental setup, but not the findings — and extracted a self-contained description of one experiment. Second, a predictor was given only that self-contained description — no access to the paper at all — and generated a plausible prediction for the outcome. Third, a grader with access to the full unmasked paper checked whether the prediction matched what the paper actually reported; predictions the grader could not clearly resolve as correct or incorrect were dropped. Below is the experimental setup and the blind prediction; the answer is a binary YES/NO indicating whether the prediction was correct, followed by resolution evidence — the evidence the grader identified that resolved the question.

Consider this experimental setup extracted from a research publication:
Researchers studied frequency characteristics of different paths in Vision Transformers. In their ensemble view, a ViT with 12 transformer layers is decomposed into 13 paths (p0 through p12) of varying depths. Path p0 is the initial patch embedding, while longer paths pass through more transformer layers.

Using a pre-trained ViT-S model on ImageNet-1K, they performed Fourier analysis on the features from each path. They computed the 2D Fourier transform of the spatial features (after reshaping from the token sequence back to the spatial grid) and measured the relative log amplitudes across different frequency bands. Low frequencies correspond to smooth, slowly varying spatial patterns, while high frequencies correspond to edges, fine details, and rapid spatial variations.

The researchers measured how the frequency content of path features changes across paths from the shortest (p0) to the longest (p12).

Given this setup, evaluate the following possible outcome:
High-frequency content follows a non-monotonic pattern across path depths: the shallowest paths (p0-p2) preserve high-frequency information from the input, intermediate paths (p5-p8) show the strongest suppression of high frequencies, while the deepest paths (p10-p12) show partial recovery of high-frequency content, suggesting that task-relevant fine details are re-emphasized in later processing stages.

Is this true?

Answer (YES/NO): NO